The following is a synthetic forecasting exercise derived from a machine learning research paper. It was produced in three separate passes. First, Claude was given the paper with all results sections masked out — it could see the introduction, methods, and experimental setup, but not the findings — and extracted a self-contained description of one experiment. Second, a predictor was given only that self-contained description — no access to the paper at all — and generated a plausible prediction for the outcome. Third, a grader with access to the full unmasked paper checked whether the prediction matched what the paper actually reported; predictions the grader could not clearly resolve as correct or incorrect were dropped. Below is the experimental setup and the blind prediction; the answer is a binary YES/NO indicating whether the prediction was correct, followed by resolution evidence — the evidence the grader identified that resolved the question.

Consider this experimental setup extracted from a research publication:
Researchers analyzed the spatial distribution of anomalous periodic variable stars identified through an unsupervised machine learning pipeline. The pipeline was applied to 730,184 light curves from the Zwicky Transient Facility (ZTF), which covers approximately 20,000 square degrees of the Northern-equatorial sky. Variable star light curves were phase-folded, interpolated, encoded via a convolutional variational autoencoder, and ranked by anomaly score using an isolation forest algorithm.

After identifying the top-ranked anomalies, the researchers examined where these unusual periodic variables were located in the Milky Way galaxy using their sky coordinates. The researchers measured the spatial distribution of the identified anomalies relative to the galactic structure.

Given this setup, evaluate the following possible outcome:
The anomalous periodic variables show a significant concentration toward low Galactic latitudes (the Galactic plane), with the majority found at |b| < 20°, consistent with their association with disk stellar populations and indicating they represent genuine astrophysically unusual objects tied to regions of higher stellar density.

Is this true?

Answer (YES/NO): YES